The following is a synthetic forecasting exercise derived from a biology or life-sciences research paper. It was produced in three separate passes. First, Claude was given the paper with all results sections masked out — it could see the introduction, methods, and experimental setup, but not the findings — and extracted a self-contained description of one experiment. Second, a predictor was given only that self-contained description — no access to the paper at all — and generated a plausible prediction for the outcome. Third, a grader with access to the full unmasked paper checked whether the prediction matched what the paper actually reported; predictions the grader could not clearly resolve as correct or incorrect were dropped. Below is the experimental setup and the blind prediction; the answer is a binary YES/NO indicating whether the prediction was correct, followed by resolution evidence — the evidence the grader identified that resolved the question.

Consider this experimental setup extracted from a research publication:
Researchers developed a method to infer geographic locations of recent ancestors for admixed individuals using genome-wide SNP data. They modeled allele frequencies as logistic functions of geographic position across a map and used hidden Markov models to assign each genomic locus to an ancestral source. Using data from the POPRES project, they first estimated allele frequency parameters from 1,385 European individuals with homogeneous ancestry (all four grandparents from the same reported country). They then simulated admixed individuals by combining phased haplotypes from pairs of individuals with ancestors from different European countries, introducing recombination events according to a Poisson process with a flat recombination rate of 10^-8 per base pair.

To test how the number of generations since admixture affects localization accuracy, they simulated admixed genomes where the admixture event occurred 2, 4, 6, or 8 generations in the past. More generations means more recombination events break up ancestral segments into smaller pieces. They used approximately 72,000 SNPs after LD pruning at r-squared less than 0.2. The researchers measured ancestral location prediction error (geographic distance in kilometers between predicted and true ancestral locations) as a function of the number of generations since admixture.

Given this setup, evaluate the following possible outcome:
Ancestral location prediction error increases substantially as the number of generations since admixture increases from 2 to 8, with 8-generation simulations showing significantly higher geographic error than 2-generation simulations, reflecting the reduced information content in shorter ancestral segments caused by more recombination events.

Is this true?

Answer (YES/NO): NO